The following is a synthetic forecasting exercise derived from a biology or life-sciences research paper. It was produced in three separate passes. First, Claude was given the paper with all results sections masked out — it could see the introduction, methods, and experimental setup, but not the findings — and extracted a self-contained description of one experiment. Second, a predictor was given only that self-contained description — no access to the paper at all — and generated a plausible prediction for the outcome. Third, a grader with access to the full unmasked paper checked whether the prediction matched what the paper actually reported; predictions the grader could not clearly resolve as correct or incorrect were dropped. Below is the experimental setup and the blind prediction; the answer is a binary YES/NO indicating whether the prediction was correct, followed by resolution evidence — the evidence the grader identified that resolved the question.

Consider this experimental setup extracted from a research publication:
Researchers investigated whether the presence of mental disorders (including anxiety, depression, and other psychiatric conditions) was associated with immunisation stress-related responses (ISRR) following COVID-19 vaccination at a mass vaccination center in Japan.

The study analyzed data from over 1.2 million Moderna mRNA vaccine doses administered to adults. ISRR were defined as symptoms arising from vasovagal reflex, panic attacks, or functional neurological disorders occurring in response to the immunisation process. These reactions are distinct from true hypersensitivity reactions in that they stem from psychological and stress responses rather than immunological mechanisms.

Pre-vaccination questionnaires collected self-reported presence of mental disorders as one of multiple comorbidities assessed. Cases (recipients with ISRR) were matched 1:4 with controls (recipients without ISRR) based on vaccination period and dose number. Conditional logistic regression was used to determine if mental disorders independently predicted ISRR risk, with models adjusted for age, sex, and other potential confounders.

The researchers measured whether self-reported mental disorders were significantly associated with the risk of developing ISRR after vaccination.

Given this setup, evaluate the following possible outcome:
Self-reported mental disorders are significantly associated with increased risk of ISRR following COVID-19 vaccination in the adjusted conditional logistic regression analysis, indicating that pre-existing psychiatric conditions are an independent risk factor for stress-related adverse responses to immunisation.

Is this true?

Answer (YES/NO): YES